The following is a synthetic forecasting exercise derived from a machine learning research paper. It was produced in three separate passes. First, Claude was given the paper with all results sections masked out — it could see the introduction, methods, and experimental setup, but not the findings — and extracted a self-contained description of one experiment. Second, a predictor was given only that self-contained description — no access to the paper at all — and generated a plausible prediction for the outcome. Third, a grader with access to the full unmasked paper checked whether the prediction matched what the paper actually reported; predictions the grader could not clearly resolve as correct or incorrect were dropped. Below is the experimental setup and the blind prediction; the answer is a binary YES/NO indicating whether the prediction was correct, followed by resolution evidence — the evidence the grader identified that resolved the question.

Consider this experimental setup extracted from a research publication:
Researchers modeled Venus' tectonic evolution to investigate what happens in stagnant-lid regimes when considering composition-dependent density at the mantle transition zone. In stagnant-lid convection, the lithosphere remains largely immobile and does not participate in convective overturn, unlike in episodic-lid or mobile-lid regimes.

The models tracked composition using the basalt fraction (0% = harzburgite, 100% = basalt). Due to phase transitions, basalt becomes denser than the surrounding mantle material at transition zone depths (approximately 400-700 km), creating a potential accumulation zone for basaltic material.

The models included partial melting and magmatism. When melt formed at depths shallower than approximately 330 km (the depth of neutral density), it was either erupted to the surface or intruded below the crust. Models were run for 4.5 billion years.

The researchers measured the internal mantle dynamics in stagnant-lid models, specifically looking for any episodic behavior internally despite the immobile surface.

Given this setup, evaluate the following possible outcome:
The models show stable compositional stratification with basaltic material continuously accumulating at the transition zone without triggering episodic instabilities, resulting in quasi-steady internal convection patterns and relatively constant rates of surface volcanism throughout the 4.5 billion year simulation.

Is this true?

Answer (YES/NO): NO